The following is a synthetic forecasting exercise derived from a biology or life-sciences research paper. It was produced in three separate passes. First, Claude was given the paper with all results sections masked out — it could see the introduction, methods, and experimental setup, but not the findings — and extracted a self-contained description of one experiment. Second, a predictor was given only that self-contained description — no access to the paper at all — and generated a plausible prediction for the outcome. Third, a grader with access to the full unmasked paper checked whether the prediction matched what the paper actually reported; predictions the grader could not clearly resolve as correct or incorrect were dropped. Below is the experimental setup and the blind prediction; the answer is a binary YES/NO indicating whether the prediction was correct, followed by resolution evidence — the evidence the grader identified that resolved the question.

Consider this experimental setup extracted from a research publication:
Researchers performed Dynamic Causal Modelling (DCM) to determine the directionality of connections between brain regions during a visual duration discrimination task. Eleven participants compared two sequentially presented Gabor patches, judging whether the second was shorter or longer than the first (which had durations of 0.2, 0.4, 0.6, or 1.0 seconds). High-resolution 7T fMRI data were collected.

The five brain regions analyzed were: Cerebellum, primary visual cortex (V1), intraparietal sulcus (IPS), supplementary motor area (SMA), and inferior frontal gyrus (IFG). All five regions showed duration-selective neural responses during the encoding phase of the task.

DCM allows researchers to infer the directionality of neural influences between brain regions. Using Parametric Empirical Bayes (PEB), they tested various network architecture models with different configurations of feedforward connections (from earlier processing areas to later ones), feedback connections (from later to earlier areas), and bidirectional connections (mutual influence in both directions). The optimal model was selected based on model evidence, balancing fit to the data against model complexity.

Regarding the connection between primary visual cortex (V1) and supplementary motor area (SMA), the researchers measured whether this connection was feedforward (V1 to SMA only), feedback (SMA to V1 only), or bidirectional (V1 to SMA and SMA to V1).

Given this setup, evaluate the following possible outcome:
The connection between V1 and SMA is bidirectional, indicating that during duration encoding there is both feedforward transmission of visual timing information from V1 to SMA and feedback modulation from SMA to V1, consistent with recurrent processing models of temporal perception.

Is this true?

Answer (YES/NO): NO